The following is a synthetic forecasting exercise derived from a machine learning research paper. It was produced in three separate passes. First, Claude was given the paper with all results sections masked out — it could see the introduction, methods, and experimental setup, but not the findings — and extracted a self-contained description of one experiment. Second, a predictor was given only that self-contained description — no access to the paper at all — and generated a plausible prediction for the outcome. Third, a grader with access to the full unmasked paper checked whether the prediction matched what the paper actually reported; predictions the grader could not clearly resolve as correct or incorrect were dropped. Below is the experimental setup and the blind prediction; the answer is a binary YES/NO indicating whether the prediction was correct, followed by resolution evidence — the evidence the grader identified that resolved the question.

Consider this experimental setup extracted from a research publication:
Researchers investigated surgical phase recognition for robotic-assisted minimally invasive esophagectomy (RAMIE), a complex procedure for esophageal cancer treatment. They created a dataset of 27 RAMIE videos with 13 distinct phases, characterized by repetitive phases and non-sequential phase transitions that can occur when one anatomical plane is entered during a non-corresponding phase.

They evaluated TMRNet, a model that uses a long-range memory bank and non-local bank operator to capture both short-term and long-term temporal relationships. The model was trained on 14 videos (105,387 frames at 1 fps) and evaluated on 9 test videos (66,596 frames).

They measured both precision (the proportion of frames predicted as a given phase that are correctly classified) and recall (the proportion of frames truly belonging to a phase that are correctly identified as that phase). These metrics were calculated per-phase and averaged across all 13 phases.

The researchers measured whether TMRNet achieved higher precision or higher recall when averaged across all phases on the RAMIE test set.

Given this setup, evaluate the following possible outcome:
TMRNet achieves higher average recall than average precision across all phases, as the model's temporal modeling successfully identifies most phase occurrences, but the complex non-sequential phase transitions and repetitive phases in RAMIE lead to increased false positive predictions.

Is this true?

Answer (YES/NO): NO